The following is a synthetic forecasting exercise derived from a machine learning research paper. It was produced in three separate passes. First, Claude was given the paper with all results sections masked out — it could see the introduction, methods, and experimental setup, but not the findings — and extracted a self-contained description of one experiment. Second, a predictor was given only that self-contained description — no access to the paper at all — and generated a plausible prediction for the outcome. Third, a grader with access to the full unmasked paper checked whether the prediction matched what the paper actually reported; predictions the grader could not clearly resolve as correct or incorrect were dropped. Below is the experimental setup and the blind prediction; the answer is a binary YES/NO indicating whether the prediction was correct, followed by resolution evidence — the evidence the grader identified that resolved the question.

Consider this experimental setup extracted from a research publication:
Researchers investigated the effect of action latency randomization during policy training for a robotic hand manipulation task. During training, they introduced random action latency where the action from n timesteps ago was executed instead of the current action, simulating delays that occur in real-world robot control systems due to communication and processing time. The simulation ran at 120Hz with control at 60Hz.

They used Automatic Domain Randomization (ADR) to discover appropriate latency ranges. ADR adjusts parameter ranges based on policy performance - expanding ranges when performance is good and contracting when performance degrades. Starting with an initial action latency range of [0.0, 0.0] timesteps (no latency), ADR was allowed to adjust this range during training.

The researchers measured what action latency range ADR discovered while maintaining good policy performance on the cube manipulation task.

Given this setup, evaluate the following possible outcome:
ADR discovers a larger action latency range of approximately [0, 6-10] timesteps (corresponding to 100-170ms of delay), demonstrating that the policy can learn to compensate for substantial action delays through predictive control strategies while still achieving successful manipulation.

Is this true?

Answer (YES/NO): NO